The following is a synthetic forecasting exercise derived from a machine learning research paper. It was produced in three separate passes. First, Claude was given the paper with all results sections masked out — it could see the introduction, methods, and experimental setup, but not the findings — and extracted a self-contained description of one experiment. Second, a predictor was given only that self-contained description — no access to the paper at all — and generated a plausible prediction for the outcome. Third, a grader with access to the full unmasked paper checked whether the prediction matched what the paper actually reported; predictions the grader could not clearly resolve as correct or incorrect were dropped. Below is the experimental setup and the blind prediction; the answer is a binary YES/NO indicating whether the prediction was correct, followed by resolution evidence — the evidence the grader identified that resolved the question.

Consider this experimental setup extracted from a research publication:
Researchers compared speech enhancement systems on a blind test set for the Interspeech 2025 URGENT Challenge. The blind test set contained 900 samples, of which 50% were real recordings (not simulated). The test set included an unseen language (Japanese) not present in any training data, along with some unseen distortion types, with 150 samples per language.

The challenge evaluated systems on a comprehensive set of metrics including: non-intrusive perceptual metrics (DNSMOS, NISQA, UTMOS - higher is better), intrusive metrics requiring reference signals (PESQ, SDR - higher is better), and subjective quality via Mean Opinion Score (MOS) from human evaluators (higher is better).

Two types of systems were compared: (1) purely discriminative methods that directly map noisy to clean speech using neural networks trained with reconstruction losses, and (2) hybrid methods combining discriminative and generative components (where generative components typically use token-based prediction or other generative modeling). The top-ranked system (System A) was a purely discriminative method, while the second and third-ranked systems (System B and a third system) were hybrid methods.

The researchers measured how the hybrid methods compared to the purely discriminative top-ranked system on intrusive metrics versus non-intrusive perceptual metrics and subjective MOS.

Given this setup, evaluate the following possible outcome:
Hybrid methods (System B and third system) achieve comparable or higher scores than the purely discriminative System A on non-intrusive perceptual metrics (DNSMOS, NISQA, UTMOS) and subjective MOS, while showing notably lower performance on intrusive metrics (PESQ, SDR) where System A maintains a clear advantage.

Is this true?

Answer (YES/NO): YES